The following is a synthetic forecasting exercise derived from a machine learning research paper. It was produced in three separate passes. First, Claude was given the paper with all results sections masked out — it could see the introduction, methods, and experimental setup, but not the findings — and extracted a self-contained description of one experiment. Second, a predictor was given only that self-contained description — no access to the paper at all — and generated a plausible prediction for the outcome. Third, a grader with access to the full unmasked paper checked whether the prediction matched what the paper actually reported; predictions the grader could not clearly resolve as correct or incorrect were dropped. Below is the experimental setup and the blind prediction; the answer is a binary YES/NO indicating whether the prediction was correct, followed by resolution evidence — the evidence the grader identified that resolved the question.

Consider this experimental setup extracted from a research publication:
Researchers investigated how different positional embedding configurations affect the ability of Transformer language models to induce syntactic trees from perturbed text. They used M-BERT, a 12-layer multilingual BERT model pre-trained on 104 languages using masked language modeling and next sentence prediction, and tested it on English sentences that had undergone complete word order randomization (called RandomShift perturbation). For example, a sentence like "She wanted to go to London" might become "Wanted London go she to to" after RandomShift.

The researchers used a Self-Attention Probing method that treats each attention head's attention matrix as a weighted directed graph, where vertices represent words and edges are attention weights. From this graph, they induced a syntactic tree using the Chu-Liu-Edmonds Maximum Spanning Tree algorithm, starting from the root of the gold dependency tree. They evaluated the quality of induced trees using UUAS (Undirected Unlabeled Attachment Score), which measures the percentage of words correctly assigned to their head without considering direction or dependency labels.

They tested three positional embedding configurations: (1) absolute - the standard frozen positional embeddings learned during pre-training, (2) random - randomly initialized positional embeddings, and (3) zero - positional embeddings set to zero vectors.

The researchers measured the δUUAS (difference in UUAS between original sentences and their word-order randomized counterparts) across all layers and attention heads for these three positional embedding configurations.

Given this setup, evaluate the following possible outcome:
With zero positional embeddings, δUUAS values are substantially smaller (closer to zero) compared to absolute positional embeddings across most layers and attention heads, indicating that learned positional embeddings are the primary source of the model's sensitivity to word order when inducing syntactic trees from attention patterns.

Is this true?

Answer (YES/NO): NO